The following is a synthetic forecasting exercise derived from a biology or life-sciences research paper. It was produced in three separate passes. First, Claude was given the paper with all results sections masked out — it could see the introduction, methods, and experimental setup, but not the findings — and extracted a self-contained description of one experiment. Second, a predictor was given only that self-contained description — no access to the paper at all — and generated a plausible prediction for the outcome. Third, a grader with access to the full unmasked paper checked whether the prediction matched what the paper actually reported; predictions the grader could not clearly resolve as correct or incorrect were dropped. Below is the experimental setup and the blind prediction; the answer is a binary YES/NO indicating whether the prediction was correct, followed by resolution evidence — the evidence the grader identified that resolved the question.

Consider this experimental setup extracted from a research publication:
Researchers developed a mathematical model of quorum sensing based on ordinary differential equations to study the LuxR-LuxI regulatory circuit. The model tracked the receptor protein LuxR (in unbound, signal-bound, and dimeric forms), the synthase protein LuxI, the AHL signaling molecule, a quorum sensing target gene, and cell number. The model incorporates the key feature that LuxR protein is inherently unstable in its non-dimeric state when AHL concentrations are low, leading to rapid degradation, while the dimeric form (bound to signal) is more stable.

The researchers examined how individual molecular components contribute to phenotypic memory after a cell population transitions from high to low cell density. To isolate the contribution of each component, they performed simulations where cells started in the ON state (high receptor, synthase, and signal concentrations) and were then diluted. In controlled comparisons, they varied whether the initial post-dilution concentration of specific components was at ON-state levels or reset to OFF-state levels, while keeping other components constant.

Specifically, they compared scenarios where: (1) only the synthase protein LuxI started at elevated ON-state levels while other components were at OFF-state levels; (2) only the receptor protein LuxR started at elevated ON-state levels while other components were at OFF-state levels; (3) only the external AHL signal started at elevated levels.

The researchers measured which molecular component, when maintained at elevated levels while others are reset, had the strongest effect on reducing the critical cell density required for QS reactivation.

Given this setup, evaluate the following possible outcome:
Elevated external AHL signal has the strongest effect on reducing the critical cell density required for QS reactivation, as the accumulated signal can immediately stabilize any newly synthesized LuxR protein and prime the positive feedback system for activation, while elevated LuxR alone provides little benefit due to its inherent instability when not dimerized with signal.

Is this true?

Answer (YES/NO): NO